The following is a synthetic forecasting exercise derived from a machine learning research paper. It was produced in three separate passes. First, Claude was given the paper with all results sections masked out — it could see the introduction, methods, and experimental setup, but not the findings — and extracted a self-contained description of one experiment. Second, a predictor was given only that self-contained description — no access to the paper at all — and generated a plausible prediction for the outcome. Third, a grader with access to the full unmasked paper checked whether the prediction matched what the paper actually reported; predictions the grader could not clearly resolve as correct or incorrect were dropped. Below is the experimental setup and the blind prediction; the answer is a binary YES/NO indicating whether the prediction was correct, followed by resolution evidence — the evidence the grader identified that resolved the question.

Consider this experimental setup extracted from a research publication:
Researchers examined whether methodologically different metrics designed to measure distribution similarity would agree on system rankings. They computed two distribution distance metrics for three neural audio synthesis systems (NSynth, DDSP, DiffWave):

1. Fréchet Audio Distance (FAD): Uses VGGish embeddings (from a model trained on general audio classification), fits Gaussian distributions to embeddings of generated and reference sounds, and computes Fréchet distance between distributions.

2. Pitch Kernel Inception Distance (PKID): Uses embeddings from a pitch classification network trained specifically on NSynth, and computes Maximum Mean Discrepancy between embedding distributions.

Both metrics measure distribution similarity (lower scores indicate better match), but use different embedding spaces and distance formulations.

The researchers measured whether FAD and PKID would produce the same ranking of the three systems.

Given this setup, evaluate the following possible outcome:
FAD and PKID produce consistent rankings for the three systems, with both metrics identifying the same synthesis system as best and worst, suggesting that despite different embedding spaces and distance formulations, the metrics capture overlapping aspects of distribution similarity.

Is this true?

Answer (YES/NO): NO